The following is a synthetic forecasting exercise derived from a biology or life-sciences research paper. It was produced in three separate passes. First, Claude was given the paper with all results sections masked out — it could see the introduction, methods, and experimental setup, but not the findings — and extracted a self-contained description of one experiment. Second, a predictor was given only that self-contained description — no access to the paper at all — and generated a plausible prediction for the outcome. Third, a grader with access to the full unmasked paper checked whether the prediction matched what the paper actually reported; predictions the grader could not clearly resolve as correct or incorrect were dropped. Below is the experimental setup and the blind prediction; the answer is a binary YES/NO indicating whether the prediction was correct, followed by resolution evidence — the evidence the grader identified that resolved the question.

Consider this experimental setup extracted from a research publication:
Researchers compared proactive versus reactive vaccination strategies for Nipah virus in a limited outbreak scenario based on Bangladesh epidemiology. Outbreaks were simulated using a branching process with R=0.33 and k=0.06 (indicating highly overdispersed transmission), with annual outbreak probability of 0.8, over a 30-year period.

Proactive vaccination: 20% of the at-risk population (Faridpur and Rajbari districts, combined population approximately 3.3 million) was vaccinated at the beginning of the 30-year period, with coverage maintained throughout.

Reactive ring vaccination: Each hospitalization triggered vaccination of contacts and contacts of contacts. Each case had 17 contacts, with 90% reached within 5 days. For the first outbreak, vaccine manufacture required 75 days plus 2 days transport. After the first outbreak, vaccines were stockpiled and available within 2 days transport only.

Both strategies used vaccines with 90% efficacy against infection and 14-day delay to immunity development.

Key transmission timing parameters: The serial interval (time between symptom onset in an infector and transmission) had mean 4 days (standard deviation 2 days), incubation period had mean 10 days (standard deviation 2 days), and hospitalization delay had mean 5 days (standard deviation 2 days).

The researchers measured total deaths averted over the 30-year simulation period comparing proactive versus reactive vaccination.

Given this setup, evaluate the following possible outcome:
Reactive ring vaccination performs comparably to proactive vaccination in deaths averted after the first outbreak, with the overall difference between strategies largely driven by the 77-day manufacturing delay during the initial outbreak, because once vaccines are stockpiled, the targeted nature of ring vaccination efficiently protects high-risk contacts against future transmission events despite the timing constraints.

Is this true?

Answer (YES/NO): NO